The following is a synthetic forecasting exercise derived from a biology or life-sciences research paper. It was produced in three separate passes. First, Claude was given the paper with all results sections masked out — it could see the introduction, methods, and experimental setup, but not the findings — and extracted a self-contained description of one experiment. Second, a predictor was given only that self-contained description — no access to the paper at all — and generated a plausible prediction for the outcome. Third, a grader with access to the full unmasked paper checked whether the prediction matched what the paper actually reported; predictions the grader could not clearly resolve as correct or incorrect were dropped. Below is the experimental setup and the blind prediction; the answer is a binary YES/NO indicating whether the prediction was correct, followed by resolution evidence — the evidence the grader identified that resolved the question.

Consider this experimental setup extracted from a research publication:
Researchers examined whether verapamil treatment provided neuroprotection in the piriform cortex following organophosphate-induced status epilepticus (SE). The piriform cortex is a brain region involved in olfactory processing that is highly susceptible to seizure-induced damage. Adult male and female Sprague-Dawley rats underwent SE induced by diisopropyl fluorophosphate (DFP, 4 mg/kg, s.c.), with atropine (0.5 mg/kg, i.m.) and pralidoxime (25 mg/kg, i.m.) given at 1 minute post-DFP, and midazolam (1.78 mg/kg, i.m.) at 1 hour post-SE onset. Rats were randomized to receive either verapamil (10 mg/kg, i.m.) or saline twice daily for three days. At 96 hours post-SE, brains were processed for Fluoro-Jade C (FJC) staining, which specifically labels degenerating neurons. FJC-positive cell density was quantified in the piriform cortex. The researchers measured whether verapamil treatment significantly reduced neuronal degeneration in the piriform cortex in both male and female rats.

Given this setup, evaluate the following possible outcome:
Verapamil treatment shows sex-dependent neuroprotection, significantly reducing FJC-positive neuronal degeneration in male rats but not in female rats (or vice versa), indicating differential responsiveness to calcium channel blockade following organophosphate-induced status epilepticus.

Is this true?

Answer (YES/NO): NO